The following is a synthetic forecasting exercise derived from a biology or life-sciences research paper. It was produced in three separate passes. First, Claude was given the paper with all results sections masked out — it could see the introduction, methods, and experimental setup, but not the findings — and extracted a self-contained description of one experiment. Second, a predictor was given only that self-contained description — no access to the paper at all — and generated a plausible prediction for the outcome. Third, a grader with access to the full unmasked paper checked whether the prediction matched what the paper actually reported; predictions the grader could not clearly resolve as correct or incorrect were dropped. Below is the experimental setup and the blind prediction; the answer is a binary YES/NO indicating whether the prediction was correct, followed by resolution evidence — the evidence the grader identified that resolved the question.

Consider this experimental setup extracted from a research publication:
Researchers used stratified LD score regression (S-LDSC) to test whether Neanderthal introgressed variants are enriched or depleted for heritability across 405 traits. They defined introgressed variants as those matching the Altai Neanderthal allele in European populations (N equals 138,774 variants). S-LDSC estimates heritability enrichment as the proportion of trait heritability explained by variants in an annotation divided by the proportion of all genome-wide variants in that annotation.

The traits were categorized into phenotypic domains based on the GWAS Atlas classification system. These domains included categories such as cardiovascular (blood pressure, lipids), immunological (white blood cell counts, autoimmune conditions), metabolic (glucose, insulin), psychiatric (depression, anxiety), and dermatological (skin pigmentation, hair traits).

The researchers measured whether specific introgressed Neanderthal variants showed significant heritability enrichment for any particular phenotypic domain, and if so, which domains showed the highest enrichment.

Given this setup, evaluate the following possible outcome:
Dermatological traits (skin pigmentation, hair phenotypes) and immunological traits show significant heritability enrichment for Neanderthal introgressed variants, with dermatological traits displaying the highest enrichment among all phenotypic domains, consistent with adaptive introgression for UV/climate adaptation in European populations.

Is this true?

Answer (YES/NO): NO